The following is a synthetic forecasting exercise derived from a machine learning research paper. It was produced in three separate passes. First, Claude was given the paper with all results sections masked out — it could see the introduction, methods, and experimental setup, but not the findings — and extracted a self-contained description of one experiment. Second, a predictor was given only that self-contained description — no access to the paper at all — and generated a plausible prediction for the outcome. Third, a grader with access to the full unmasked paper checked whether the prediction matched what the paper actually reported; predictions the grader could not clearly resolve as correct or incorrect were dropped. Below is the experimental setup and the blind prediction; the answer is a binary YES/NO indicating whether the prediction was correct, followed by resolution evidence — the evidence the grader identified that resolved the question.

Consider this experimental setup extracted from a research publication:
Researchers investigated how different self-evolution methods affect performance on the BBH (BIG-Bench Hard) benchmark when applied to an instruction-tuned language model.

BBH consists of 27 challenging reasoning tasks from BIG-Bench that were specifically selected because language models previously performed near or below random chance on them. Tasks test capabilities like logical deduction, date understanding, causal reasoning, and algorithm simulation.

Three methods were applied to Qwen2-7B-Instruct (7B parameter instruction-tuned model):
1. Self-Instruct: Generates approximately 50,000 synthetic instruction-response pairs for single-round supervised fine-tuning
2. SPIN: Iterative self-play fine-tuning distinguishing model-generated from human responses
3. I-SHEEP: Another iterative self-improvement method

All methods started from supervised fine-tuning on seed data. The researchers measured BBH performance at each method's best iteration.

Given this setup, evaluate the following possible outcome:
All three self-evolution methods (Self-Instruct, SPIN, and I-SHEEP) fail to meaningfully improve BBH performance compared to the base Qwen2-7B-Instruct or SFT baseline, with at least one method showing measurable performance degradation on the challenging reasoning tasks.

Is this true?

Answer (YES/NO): YES